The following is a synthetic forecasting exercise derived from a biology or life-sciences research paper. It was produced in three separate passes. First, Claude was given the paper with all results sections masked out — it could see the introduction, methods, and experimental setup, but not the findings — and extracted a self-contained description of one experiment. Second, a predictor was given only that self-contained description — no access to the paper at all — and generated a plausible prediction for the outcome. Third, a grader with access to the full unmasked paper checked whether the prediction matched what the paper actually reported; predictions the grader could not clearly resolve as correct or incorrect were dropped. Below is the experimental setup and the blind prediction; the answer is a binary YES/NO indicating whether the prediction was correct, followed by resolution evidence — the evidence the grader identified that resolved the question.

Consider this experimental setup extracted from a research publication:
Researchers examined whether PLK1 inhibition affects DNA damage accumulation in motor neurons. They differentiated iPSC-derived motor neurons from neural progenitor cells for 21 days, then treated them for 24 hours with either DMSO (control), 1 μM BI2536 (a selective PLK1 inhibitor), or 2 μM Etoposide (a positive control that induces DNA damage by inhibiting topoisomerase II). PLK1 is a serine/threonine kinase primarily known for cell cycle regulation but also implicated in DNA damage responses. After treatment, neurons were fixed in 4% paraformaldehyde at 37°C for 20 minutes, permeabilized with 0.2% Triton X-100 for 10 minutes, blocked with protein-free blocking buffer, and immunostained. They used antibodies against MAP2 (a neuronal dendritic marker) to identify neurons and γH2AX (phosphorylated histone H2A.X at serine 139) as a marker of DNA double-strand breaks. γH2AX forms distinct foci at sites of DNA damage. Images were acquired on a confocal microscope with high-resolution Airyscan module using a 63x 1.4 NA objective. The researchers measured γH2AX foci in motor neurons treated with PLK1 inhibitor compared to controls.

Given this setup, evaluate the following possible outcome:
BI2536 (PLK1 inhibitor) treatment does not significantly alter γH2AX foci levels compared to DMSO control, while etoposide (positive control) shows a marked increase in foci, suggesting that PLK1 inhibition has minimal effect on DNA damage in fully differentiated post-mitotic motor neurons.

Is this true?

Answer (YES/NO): YES